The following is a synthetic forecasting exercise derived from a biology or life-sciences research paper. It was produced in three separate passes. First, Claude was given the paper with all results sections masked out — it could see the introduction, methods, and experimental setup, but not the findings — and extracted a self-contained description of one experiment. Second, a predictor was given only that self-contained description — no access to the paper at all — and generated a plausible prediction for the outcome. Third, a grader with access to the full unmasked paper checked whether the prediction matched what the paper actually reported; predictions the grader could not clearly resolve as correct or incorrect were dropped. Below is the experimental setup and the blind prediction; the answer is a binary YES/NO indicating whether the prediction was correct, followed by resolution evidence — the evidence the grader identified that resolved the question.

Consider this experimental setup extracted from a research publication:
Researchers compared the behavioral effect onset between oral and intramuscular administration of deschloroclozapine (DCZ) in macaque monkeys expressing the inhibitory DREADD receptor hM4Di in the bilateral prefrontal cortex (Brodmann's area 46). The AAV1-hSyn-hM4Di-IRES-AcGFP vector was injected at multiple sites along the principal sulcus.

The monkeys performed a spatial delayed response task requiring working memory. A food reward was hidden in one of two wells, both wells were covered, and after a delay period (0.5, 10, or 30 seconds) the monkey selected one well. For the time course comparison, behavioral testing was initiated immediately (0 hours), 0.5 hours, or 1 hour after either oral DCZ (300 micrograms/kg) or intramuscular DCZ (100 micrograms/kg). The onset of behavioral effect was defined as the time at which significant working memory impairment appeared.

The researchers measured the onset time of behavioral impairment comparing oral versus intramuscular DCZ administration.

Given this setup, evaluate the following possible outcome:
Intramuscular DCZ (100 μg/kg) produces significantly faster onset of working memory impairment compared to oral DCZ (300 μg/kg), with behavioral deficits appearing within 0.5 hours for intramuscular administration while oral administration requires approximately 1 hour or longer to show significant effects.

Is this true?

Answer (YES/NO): NO